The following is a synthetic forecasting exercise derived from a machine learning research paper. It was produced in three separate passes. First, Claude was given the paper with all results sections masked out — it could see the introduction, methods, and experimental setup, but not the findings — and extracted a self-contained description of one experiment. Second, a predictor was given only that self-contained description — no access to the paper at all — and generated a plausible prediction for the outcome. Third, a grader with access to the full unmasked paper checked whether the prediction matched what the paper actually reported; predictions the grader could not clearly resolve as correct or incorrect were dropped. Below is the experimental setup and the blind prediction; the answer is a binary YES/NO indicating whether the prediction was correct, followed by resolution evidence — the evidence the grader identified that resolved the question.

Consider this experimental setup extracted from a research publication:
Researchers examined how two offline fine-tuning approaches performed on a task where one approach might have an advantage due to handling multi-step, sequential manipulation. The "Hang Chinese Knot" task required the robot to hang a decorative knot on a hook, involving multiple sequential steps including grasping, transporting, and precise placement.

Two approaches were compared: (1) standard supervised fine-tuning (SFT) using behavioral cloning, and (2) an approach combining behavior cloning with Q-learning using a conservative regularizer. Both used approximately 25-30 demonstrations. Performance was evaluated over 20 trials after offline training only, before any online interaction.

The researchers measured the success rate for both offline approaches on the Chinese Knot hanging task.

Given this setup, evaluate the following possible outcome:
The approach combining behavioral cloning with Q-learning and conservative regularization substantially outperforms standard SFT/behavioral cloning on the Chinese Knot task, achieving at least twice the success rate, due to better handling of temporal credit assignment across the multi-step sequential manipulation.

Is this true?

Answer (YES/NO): NO